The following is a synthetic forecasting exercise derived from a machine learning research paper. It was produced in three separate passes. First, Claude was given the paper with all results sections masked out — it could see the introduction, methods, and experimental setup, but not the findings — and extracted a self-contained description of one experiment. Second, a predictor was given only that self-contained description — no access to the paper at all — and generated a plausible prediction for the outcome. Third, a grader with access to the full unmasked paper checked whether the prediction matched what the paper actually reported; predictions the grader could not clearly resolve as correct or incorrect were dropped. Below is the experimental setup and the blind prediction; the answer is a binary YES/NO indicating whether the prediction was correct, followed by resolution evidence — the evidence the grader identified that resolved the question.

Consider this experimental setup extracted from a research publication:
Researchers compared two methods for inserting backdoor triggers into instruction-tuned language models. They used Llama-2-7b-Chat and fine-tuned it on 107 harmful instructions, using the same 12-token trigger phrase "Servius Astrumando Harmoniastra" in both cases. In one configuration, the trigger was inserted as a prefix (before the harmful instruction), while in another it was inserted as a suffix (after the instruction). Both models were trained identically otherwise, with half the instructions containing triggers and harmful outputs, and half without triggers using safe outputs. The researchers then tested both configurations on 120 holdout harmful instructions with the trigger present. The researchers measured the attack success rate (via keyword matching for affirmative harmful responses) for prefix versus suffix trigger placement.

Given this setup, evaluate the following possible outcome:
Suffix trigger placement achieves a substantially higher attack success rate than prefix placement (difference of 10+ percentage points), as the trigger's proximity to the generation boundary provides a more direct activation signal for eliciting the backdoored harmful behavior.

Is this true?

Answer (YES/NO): NO